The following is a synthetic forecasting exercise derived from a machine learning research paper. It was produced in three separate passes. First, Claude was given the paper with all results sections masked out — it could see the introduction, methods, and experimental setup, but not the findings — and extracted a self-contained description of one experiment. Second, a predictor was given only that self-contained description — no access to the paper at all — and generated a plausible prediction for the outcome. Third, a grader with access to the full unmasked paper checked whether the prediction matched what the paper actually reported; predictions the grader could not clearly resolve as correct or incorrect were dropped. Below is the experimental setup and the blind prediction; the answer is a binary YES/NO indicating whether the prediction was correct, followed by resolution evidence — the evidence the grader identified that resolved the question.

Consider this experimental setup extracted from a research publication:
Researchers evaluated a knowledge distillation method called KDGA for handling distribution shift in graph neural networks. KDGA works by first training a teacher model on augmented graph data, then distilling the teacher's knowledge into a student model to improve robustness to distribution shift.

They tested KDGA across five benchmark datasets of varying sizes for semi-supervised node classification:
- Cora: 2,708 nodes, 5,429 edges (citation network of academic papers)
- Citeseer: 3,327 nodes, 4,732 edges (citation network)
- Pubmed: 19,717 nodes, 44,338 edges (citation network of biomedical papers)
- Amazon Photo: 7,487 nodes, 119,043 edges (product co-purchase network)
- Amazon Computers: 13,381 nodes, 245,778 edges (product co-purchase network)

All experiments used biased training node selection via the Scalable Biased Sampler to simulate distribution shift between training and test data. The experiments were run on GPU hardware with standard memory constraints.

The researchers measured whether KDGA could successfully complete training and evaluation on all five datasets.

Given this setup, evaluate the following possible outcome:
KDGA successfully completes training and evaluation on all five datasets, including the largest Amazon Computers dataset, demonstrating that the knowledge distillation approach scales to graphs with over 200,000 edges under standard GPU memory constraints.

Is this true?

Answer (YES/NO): NO